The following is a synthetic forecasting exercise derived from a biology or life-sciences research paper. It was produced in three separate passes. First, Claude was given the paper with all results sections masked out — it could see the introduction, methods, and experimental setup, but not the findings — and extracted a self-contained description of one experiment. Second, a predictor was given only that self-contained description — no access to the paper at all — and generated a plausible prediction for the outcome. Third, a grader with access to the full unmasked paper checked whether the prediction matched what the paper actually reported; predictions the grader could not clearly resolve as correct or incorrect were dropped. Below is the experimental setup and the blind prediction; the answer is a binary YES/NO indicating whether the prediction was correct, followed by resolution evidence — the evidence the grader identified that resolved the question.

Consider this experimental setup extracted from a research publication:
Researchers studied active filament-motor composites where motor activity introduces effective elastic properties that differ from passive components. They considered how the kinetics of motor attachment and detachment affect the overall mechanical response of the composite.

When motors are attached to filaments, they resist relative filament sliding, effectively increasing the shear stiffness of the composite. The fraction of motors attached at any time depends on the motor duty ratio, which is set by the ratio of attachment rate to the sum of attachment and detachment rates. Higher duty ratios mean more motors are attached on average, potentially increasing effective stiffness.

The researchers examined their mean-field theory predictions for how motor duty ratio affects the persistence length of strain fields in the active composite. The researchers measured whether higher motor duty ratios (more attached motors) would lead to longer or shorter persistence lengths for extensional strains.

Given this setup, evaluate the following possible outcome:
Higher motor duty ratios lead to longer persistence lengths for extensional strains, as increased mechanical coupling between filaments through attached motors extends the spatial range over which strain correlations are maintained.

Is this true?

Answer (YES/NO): NO